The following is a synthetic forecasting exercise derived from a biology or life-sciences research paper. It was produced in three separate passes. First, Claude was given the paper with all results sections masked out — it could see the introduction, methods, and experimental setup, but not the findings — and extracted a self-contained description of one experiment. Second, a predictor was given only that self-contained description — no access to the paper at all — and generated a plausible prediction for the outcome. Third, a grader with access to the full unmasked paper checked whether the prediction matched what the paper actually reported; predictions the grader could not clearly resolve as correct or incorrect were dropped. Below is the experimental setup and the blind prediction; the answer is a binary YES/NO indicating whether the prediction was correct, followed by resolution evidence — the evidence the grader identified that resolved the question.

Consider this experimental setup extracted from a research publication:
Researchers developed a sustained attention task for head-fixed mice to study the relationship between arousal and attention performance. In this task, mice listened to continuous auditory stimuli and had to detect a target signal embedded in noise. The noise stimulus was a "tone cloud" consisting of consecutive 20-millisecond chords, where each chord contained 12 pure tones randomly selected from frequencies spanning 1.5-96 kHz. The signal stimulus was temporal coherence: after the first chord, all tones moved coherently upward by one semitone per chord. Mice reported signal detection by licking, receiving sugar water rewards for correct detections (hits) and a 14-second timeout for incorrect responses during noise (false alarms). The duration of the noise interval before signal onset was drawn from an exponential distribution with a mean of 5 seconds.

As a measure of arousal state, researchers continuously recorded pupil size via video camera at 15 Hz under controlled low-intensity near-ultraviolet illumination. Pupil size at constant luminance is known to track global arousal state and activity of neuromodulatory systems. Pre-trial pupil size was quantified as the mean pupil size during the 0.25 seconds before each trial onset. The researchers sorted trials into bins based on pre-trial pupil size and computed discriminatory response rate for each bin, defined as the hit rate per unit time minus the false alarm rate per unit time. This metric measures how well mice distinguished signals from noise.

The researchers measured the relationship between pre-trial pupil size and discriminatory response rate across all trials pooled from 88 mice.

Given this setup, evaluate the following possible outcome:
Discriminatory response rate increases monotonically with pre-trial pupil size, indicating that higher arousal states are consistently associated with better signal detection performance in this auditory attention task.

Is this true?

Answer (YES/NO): NO